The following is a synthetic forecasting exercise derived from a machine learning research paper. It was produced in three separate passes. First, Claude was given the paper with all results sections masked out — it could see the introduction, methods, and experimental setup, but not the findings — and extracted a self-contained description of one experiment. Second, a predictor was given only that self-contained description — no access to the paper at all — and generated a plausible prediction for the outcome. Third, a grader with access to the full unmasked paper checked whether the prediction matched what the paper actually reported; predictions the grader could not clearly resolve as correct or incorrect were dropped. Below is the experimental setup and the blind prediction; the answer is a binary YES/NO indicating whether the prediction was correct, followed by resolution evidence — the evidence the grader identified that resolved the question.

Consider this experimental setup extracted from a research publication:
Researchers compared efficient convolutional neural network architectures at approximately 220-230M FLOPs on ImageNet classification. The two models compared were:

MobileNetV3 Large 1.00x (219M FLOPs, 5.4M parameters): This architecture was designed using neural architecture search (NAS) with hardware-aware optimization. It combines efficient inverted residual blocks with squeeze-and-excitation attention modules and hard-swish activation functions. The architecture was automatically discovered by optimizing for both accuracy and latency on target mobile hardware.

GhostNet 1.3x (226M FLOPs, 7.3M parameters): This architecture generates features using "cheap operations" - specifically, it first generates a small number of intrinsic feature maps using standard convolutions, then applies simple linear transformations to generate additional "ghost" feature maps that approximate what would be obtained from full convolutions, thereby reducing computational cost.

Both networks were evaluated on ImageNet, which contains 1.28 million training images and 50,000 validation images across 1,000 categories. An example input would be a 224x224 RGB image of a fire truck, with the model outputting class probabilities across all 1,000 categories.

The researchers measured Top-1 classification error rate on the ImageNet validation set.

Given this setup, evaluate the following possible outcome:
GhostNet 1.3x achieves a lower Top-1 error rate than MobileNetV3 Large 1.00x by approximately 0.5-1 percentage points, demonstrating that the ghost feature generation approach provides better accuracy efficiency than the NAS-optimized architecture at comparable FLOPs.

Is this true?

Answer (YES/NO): YES